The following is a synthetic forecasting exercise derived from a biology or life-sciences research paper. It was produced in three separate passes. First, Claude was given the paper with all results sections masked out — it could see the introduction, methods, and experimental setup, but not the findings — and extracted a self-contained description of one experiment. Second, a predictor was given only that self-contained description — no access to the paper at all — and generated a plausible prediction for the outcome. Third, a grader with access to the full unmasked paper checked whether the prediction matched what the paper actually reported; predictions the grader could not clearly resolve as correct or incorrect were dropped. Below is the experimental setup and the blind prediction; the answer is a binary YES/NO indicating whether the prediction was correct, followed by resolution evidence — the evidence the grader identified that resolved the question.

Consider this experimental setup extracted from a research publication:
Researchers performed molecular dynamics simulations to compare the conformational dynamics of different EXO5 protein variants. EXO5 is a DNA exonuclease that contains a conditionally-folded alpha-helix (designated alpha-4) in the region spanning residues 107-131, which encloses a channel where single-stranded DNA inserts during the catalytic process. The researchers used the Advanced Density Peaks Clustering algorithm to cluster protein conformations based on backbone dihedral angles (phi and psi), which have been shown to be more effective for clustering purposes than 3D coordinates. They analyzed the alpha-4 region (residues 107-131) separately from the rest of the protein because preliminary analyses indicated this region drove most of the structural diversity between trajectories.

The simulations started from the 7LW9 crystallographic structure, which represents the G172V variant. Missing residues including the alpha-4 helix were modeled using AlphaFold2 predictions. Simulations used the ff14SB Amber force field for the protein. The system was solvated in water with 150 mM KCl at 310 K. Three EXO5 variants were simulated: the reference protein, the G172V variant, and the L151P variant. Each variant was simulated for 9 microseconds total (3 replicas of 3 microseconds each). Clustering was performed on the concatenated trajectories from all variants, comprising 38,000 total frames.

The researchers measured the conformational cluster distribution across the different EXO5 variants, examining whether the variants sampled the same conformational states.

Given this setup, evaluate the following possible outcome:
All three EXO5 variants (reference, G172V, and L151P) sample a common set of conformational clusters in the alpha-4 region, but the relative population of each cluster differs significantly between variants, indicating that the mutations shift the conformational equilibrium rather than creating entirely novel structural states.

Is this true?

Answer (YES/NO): NO